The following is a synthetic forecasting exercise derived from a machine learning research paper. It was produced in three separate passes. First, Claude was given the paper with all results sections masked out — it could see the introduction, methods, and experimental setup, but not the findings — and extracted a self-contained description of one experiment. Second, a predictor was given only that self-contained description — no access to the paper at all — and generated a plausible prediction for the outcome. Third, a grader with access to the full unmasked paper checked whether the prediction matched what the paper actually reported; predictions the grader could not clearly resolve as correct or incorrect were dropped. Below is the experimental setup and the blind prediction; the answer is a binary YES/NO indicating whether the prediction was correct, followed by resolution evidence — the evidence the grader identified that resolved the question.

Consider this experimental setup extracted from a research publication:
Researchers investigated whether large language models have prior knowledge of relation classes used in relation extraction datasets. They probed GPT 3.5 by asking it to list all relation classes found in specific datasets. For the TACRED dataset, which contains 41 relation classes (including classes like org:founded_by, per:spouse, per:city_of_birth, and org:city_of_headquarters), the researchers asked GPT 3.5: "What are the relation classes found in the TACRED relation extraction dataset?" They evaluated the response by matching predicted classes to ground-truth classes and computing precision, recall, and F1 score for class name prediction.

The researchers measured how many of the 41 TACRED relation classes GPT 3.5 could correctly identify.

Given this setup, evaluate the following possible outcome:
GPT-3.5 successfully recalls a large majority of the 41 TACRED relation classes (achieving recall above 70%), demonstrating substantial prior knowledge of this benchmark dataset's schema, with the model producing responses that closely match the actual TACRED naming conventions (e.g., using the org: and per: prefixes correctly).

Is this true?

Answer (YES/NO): YES